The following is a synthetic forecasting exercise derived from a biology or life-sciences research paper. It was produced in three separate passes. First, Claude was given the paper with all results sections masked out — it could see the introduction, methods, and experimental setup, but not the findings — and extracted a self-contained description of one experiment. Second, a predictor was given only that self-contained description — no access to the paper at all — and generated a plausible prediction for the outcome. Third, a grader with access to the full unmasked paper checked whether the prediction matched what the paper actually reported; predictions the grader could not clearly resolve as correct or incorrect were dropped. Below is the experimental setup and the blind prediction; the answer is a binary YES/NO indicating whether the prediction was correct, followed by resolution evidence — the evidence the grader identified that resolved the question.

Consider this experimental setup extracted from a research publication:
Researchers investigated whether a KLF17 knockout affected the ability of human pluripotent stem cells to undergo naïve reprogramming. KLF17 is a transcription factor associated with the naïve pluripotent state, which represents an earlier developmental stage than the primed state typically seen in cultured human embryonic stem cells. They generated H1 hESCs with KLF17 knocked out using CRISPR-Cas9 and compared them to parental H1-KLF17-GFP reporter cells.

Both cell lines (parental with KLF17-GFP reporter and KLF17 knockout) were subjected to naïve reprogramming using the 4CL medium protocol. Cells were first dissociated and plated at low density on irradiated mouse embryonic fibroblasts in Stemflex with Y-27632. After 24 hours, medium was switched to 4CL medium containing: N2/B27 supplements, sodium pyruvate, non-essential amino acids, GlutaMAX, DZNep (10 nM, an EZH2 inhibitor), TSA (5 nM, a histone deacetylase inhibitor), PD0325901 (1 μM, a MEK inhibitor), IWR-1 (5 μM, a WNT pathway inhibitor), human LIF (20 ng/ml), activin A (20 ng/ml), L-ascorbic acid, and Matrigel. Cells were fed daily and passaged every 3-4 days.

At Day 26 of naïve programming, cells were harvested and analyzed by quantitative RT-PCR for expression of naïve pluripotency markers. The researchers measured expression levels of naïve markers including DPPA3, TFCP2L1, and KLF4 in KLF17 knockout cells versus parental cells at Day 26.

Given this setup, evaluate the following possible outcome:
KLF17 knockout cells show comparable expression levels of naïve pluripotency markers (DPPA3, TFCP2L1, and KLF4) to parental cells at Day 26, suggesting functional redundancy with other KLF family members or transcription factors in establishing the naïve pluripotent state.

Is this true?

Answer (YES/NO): NO